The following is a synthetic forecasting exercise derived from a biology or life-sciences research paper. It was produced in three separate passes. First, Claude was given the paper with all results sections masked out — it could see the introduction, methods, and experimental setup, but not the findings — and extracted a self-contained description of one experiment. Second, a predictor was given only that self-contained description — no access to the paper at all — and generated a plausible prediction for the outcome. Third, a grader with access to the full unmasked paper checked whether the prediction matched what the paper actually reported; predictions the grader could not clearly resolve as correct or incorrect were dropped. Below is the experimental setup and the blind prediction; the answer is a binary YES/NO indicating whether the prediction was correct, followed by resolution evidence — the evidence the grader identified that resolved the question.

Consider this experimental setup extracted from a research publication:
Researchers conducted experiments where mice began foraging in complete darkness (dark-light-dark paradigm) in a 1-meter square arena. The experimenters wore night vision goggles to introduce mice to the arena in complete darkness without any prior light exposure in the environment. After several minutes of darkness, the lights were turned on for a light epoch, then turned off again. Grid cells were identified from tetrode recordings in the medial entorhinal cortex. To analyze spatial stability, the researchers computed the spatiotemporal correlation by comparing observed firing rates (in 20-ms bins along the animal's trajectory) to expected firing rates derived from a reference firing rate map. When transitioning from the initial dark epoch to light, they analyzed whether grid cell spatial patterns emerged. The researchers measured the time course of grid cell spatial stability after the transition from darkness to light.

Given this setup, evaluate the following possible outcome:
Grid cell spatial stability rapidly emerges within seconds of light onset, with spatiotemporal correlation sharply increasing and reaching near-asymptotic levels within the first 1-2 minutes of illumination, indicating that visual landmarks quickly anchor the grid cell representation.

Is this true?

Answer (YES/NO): YES